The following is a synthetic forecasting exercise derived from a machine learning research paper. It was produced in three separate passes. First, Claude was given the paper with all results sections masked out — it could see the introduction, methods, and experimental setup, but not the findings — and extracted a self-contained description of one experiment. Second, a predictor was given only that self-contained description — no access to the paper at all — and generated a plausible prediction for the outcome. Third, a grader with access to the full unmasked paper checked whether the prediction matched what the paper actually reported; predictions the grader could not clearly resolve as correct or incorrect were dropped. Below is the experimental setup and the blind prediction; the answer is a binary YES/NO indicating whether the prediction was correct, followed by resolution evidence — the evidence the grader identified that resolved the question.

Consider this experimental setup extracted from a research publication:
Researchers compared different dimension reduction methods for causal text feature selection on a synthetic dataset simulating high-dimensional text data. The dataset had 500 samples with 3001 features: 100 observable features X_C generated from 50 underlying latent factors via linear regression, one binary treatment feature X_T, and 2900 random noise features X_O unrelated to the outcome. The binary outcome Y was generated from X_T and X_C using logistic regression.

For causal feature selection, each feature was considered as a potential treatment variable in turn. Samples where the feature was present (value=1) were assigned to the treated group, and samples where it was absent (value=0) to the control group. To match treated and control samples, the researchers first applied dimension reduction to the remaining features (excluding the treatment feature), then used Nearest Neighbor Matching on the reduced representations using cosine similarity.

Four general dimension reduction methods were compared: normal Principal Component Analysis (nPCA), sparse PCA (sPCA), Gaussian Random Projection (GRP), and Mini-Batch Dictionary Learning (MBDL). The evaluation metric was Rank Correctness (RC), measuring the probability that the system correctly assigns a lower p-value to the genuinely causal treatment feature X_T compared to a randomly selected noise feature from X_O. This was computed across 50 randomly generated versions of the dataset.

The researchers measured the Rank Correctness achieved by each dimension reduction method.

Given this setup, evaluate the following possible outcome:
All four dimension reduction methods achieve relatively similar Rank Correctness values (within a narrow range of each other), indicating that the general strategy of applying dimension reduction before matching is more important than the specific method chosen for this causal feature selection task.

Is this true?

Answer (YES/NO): NO